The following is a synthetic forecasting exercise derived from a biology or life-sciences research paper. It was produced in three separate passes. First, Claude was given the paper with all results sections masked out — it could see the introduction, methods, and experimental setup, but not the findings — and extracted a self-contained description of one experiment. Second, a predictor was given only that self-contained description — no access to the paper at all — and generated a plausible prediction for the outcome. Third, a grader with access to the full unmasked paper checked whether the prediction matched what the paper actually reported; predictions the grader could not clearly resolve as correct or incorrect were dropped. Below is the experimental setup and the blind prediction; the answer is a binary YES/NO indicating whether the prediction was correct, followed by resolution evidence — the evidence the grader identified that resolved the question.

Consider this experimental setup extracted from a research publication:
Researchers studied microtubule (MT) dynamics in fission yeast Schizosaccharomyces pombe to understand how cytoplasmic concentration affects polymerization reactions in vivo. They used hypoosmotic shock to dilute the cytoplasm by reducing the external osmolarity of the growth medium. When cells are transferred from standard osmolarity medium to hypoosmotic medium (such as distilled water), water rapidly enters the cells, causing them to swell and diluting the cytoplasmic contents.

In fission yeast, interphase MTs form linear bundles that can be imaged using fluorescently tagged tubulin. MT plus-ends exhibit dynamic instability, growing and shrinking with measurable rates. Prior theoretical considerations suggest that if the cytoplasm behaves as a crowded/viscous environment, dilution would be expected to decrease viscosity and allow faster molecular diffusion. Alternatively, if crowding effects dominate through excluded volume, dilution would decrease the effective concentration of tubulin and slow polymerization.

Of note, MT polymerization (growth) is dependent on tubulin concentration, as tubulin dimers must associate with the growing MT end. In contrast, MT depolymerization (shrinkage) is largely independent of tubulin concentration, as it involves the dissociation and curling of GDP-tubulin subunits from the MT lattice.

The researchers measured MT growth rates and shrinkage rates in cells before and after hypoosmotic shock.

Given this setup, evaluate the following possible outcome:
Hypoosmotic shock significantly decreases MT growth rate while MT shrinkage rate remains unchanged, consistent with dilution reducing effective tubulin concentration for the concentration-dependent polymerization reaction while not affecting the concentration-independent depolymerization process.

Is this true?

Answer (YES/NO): NO